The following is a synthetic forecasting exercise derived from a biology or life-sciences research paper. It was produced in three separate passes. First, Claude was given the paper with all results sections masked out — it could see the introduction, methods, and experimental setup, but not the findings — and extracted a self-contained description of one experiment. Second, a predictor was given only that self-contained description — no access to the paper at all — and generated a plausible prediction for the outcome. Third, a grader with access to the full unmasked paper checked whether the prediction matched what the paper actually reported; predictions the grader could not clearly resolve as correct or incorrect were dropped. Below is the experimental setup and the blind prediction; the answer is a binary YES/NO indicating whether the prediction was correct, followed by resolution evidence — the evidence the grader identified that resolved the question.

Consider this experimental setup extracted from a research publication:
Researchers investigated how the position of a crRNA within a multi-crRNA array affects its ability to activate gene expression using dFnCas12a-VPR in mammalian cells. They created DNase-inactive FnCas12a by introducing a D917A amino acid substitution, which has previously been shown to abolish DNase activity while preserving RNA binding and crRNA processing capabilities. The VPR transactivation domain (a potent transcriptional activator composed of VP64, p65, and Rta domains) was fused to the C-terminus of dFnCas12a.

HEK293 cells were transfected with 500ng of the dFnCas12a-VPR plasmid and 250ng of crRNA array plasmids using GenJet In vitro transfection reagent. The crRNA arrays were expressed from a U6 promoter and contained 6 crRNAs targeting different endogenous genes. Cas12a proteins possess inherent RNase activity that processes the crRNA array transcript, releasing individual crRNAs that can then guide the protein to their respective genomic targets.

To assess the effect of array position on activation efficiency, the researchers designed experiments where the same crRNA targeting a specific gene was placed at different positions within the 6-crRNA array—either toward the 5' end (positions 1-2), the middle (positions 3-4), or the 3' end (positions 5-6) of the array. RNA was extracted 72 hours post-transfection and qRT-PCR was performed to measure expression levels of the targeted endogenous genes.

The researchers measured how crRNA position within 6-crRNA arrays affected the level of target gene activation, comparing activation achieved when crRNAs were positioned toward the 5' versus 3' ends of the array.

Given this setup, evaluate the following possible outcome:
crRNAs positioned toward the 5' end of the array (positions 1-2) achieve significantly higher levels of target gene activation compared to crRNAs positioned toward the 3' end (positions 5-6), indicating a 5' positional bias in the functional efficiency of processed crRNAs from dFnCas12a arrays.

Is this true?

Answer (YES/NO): YES